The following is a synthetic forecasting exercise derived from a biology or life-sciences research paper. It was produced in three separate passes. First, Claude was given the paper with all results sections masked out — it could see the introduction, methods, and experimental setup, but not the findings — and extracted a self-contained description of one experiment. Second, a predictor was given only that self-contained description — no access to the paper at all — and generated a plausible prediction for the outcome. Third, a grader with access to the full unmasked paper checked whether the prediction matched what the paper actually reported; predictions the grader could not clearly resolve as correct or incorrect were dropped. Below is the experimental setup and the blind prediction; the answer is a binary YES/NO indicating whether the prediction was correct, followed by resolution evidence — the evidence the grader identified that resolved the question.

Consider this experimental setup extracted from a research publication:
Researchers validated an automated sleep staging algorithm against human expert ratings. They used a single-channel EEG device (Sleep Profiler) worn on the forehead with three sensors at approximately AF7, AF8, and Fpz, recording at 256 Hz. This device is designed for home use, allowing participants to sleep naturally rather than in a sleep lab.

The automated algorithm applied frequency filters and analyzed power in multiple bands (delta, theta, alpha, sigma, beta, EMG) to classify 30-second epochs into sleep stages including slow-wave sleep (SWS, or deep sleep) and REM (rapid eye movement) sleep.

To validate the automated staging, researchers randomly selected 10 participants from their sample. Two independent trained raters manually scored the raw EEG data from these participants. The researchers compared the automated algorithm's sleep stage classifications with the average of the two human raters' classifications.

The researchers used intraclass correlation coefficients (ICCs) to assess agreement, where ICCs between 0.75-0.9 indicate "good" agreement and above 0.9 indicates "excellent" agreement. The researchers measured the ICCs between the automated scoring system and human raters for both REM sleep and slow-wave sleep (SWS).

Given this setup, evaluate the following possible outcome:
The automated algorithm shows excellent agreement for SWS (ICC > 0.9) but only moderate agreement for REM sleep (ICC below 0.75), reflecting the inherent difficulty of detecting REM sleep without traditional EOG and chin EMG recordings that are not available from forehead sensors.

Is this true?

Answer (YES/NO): NO